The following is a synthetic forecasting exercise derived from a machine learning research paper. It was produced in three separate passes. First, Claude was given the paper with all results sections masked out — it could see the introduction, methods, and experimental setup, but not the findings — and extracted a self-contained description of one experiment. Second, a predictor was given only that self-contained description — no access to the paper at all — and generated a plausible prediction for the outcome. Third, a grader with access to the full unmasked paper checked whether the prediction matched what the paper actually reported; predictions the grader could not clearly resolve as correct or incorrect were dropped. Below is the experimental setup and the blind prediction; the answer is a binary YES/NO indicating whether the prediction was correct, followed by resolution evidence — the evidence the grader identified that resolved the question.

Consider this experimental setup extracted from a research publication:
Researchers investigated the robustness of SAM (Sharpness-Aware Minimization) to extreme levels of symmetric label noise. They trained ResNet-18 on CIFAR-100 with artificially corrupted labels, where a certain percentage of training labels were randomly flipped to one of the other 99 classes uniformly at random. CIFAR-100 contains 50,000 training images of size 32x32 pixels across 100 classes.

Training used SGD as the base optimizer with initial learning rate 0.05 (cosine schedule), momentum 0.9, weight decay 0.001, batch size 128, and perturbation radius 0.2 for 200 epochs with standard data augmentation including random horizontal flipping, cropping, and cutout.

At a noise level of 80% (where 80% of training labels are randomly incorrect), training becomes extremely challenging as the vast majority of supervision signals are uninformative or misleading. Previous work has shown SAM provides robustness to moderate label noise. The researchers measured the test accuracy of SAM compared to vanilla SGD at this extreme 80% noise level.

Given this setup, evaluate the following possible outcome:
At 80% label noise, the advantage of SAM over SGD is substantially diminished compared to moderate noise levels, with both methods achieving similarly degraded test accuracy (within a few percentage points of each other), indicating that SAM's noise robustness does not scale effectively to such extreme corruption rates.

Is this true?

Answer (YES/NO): YES